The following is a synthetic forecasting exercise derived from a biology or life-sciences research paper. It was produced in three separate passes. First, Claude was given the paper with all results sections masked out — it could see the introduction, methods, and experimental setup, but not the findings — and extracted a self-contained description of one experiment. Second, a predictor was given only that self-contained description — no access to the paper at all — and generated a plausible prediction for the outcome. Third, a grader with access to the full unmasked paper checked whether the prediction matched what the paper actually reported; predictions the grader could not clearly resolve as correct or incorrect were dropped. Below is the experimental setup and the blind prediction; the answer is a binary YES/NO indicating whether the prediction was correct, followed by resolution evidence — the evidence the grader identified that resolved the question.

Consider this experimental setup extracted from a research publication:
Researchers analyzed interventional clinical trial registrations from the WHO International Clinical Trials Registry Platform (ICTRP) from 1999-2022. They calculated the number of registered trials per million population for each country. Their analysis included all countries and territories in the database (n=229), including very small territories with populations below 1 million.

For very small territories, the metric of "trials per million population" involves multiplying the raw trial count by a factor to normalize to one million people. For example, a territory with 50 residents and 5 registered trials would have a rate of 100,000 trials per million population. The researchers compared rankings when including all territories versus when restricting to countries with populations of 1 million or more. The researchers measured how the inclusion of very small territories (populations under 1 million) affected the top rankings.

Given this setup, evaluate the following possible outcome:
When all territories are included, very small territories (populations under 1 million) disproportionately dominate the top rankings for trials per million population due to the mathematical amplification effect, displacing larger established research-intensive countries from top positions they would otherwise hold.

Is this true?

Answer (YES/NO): YES